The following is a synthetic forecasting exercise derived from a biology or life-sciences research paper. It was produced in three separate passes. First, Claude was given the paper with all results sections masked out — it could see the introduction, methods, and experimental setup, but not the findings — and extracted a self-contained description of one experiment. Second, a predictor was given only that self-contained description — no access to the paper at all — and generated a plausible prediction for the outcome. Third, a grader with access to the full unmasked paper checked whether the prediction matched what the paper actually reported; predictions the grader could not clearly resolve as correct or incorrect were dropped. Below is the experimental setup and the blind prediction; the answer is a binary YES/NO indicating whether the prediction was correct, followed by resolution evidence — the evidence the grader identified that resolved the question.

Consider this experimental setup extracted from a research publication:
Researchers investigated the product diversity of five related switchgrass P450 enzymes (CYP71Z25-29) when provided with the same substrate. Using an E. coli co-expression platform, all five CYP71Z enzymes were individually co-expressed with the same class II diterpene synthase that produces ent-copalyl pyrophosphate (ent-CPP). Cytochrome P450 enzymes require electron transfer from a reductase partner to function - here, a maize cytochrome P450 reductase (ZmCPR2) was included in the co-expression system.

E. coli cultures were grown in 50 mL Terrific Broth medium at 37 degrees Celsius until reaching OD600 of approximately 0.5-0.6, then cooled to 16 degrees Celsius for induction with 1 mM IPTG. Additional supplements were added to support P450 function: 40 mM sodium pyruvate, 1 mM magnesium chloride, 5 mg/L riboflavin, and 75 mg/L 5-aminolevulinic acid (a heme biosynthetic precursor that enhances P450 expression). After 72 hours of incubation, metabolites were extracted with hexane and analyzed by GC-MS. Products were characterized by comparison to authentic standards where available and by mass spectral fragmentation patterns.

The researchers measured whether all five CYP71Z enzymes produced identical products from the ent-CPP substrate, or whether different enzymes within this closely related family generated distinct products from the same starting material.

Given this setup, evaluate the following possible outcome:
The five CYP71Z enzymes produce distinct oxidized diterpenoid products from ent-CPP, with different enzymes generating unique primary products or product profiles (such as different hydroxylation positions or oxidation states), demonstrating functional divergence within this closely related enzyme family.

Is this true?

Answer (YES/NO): NO